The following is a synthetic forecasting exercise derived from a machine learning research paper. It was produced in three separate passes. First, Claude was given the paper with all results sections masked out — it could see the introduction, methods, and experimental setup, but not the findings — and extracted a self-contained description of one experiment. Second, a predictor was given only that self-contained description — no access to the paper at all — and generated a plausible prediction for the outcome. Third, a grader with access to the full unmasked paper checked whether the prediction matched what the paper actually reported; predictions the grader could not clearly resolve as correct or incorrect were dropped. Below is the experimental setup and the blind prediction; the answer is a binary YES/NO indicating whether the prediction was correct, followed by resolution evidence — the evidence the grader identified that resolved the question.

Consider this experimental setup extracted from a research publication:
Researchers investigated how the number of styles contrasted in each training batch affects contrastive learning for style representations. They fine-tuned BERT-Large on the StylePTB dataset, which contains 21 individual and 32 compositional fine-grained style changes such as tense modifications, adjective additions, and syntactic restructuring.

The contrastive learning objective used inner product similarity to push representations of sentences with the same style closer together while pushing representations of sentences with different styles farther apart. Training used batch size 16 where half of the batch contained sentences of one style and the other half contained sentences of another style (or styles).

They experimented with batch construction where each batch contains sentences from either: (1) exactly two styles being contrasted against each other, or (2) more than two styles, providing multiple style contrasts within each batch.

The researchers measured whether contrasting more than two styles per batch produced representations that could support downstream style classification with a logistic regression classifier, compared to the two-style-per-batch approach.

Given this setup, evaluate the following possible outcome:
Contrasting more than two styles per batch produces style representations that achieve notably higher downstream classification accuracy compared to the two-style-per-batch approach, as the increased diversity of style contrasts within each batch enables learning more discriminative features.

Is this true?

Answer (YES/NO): NO